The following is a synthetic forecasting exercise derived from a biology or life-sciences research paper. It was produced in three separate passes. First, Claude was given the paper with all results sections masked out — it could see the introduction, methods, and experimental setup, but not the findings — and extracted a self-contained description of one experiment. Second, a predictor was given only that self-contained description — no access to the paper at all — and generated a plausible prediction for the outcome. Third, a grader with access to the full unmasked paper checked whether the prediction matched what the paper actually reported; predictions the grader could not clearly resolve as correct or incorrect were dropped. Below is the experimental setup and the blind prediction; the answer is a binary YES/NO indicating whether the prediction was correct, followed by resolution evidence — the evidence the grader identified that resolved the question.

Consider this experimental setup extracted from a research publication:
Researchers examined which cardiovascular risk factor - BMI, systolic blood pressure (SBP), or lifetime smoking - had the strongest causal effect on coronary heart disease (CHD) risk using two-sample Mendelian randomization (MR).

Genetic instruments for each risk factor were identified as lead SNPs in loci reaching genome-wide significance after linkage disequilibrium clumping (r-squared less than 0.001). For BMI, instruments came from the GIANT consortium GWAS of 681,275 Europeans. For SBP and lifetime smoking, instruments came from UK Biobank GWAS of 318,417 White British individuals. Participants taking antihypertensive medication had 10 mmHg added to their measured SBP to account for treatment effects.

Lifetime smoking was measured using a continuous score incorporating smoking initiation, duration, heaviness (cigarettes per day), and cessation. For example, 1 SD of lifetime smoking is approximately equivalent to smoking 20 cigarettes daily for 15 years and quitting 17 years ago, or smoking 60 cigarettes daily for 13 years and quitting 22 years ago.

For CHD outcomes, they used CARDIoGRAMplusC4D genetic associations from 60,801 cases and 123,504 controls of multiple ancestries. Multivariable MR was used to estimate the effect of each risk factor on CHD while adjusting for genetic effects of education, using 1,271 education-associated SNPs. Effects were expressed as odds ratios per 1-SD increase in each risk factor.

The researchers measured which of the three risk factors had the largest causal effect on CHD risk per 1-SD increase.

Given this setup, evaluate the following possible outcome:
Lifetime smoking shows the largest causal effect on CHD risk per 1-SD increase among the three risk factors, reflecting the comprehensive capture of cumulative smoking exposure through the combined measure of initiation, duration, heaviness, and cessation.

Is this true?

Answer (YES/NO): NO